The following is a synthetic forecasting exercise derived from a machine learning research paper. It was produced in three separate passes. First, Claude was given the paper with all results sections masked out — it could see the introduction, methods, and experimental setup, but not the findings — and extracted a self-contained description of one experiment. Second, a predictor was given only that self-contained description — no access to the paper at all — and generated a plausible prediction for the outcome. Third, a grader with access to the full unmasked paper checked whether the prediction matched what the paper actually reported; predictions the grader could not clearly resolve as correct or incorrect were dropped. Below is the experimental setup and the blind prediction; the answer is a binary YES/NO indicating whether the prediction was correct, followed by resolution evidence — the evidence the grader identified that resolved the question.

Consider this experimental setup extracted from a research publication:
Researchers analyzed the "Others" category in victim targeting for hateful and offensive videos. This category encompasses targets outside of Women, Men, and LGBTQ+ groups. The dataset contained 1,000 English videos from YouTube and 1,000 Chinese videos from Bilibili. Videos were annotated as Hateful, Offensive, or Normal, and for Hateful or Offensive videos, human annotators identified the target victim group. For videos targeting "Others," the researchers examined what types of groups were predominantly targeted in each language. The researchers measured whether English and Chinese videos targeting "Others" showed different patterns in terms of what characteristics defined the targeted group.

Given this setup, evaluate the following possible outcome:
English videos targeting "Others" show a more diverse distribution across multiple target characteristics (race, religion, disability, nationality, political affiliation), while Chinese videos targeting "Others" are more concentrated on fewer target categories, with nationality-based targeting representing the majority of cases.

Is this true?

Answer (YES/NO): NO